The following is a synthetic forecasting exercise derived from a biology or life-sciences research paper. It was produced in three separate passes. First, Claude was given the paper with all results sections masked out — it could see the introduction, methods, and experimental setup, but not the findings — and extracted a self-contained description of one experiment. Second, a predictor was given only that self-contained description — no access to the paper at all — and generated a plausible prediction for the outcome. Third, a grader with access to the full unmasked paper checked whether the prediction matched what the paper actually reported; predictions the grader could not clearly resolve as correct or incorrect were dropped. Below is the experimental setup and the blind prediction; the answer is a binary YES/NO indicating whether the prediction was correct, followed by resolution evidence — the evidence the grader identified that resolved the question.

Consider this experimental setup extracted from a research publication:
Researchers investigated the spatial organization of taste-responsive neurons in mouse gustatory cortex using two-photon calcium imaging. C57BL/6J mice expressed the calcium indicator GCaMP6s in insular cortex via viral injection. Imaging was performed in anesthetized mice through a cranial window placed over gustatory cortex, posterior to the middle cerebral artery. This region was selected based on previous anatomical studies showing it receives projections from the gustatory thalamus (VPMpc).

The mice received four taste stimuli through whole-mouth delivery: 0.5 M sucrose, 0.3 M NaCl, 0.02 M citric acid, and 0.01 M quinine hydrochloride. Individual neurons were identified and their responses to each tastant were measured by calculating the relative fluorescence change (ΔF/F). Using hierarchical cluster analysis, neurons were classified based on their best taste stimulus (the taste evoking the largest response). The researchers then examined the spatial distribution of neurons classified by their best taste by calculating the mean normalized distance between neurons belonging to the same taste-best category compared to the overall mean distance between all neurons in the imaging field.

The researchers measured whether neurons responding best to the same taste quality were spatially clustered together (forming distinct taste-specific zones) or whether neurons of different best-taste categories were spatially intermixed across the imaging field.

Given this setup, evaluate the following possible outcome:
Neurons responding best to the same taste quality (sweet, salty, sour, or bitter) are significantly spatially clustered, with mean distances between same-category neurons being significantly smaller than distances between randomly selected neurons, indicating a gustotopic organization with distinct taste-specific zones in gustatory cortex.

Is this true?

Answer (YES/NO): NO